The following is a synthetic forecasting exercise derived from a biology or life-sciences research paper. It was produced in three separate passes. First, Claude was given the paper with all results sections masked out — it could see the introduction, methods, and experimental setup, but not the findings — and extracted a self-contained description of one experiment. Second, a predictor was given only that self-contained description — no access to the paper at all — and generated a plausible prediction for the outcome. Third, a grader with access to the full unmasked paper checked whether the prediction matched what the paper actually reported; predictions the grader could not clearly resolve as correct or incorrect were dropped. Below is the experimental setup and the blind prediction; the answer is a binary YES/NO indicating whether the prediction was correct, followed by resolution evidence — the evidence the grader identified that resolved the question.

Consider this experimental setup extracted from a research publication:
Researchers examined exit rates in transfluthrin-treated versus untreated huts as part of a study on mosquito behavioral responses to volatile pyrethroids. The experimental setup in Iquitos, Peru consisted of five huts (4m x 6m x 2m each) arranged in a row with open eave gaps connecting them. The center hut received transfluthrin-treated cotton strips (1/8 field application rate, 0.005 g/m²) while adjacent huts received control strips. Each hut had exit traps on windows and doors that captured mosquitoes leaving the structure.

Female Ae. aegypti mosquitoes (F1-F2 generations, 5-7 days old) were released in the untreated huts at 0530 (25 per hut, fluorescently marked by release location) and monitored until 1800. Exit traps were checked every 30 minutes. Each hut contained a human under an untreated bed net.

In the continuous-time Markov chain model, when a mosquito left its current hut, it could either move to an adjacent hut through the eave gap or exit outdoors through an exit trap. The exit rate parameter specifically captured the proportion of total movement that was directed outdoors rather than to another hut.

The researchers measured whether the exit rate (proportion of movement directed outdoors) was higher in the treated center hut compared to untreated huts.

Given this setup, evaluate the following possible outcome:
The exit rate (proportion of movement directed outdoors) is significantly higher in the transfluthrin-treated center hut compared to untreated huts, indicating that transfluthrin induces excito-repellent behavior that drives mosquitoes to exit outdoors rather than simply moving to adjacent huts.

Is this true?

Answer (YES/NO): NO